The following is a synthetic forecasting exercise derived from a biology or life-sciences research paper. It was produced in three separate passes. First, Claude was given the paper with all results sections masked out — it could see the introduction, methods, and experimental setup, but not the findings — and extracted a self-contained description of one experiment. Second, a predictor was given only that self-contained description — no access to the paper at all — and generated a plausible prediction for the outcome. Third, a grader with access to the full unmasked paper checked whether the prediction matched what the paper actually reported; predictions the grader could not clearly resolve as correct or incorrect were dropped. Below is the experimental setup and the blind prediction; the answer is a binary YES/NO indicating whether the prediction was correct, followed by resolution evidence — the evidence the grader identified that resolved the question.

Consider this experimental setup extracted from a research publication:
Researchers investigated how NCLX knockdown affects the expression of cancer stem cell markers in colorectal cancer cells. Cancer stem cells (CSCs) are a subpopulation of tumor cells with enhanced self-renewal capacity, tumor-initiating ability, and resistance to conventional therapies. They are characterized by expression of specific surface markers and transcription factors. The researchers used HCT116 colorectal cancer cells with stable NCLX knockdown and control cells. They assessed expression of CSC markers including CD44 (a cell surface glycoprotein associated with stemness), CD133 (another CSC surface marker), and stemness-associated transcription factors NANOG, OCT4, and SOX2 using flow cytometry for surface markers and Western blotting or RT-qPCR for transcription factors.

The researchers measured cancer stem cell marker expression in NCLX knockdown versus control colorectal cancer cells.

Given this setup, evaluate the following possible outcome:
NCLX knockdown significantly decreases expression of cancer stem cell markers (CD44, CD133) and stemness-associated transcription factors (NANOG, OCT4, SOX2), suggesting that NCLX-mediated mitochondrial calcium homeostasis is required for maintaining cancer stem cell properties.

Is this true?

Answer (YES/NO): NO